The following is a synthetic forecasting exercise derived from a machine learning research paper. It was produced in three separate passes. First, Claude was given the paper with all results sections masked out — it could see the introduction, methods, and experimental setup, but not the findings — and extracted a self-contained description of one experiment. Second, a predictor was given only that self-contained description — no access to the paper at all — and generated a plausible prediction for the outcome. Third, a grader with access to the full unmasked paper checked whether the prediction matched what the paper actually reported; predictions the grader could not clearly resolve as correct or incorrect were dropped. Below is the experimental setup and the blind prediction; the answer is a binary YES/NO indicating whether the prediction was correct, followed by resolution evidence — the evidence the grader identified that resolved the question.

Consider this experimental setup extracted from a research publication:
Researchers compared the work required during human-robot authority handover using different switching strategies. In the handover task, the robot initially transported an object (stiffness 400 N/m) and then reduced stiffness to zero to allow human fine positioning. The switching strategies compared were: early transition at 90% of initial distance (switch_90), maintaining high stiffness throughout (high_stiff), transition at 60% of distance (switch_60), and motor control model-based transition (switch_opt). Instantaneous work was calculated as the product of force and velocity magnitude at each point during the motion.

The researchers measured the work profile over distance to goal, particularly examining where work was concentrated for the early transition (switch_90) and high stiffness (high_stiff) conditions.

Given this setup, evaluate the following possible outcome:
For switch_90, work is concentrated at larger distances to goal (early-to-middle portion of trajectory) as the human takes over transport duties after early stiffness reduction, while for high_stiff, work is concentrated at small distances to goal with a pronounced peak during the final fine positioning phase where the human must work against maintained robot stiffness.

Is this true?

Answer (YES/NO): YES